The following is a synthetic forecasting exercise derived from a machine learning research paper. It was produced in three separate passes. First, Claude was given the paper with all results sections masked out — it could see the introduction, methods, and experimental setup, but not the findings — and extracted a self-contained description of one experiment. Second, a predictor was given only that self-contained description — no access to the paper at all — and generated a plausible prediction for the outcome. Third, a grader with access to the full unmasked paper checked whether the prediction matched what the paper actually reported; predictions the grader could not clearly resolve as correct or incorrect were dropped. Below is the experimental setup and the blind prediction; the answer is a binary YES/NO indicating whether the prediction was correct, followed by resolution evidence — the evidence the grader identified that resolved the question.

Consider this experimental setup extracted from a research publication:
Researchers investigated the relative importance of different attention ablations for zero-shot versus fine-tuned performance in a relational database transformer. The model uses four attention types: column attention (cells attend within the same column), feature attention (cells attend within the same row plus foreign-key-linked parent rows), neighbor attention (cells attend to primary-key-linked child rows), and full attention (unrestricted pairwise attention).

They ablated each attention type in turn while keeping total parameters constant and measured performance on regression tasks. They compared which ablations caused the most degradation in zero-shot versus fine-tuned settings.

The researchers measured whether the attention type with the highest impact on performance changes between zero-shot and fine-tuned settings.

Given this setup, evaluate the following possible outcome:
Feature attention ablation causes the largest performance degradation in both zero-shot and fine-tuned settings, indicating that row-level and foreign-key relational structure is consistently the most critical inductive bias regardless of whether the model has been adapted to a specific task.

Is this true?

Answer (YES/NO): NO